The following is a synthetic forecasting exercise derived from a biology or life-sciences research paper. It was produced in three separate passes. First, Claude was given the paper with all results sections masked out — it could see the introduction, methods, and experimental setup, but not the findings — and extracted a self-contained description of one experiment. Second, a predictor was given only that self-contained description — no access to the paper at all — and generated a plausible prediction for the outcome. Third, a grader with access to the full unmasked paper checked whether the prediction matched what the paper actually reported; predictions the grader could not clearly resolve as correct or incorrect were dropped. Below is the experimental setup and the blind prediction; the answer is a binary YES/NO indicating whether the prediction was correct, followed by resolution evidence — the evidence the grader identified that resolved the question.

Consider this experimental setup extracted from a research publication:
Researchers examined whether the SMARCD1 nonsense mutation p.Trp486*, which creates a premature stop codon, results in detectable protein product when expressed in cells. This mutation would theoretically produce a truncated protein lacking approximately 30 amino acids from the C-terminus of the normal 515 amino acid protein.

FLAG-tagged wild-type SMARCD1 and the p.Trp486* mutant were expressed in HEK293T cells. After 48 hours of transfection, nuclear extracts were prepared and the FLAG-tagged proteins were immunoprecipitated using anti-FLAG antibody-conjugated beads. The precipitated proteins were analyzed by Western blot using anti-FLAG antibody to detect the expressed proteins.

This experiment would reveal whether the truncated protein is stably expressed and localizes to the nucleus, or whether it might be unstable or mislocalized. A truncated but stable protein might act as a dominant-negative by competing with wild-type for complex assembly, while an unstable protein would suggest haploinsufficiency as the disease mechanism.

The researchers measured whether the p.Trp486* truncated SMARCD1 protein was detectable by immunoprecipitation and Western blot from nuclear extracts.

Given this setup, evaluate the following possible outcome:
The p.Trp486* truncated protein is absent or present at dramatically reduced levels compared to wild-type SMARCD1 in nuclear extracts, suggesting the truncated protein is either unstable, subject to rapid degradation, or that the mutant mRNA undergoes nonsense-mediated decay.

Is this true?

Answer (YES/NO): NO